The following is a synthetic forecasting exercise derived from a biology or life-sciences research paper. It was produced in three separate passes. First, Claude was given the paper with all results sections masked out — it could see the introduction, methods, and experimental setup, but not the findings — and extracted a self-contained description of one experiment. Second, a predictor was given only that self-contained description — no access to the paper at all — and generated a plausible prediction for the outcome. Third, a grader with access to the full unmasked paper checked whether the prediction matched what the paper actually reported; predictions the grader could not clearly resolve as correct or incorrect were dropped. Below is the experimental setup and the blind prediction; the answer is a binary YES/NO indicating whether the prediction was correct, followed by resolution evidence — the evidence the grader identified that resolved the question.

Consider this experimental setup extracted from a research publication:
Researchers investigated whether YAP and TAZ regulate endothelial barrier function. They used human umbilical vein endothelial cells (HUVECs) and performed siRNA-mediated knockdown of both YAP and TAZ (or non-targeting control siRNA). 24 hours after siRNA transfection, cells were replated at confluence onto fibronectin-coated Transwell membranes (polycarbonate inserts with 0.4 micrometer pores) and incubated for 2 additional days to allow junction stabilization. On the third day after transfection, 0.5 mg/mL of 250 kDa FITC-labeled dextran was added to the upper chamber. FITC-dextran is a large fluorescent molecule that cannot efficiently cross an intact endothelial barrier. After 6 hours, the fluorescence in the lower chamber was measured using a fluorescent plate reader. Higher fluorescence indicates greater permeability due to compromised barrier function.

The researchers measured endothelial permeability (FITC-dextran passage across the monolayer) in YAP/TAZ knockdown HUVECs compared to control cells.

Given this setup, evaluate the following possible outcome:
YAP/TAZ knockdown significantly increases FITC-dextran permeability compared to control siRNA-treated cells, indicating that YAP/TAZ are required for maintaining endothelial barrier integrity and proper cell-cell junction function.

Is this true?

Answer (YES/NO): YES